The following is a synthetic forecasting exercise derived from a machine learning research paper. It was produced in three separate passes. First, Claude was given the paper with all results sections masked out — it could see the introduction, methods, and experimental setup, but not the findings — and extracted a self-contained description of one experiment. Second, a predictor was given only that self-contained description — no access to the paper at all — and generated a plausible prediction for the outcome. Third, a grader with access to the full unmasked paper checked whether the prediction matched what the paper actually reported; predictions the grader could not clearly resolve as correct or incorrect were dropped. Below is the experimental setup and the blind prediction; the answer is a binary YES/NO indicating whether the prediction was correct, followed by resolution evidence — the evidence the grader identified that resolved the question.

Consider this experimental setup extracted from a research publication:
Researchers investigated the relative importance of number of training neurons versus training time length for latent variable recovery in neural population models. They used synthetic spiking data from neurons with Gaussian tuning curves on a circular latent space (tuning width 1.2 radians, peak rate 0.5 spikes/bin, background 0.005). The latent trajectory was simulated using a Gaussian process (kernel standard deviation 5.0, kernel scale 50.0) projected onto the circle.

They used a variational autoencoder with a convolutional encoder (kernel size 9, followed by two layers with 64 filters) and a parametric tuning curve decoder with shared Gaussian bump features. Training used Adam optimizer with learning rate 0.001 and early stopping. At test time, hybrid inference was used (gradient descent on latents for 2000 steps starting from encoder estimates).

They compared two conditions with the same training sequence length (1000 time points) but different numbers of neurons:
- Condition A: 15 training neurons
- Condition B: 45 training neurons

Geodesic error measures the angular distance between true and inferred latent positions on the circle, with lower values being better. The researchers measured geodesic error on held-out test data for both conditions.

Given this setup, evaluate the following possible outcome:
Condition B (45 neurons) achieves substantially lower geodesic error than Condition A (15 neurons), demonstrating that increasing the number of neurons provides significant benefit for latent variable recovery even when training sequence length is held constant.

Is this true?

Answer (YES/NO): YES